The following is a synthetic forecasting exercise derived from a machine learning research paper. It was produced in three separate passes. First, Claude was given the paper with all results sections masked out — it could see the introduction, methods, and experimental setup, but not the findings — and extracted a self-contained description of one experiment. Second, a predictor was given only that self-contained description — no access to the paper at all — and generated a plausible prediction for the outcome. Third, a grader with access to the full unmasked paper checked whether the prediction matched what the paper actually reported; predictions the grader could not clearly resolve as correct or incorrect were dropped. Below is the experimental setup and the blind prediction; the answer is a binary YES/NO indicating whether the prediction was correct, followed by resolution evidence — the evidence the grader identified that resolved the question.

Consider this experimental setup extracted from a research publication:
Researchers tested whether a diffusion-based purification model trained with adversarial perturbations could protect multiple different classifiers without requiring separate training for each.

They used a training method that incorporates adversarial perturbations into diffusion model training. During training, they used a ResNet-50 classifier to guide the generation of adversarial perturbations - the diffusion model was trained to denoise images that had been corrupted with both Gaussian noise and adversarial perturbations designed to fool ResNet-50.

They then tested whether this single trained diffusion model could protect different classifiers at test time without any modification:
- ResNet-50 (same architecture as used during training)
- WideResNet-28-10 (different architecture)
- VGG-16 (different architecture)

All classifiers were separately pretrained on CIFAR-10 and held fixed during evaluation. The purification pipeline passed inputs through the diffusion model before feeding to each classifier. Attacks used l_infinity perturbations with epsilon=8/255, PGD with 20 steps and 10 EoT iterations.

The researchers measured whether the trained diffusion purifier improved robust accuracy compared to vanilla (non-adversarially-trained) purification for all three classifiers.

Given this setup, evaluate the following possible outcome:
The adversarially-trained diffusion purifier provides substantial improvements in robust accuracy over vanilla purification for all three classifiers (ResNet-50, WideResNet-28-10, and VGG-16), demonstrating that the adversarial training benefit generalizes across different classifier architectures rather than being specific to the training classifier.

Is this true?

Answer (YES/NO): YES